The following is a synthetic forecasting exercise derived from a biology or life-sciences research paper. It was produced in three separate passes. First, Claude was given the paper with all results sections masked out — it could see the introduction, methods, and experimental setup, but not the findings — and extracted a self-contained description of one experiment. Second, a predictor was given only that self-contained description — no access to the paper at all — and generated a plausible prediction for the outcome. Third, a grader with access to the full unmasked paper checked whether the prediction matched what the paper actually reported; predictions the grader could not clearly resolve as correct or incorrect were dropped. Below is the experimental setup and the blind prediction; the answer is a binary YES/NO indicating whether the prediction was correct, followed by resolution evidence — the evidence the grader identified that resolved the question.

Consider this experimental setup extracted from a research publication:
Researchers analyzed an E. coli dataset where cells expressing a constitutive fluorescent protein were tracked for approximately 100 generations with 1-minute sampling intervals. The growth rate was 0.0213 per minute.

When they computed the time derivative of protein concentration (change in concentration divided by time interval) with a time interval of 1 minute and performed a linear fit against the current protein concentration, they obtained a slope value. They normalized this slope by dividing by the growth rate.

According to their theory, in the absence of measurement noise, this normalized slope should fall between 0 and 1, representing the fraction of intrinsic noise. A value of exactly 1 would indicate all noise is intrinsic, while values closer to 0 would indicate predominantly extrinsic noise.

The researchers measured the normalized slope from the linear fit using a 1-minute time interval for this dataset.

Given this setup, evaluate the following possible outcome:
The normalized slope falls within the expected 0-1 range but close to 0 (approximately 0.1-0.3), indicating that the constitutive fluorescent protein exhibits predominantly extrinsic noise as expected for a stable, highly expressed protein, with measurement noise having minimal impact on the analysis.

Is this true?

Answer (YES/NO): NO